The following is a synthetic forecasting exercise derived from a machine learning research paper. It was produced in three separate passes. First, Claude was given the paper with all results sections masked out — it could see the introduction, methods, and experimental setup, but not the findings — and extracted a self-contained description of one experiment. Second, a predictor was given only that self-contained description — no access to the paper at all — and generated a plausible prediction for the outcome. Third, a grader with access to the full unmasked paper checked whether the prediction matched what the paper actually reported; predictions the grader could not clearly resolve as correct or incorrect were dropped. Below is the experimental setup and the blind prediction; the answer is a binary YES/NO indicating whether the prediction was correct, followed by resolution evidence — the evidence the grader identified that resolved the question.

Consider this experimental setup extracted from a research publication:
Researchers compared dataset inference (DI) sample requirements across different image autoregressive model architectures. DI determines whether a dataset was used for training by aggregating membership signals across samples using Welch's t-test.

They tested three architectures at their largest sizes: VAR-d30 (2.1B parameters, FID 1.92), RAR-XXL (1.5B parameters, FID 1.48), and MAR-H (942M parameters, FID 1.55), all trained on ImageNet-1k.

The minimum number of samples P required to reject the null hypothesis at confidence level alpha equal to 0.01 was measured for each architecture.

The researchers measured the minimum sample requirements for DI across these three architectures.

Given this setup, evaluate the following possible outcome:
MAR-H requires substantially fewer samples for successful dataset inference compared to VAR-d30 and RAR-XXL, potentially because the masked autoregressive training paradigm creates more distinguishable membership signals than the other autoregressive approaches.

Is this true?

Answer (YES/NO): NO